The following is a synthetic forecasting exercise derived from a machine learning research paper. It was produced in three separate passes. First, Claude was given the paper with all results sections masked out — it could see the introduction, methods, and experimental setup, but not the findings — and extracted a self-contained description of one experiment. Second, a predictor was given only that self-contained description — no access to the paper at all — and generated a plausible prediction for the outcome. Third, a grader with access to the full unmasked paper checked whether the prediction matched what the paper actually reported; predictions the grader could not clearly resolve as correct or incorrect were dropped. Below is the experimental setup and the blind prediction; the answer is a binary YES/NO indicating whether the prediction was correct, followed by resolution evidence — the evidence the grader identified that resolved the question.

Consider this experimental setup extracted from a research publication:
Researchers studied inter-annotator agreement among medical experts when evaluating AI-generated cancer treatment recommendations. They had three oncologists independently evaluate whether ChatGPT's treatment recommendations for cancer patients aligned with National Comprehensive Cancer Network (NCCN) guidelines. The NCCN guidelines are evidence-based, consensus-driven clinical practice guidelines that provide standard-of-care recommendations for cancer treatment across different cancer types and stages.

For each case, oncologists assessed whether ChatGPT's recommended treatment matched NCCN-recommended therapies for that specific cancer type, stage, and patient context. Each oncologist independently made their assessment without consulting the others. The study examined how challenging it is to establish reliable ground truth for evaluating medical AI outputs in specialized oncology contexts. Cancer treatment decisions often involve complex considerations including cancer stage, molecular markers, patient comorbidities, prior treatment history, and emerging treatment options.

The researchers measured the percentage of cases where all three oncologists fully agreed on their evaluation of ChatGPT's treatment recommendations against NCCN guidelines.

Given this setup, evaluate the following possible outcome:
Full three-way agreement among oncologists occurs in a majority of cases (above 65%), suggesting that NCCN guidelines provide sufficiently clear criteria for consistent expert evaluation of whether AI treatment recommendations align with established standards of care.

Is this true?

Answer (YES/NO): NO